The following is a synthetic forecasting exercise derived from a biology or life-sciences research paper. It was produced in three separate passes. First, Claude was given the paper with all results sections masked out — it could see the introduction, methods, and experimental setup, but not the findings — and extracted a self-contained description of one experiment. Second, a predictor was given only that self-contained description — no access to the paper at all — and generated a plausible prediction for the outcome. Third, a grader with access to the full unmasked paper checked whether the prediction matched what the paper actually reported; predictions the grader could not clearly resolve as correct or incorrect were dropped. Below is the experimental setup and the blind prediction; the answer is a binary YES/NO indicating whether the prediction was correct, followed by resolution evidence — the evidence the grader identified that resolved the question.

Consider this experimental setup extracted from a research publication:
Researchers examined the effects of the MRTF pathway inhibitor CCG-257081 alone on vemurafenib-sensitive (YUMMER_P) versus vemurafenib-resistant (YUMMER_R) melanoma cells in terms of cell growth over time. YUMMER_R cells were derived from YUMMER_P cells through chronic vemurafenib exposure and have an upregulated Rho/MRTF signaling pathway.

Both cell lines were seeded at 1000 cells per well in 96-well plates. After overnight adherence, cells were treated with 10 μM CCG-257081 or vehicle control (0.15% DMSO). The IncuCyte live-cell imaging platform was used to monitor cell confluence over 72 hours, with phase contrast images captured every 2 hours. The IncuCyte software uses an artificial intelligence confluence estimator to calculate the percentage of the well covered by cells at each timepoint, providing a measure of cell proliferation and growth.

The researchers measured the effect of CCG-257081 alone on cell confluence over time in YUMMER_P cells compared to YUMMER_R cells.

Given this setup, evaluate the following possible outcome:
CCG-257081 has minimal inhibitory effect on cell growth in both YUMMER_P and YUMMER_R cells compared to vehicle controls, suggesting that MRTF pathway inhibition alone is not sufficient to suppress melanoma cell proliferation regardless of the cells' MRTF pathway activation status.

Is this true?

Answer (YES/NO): NO